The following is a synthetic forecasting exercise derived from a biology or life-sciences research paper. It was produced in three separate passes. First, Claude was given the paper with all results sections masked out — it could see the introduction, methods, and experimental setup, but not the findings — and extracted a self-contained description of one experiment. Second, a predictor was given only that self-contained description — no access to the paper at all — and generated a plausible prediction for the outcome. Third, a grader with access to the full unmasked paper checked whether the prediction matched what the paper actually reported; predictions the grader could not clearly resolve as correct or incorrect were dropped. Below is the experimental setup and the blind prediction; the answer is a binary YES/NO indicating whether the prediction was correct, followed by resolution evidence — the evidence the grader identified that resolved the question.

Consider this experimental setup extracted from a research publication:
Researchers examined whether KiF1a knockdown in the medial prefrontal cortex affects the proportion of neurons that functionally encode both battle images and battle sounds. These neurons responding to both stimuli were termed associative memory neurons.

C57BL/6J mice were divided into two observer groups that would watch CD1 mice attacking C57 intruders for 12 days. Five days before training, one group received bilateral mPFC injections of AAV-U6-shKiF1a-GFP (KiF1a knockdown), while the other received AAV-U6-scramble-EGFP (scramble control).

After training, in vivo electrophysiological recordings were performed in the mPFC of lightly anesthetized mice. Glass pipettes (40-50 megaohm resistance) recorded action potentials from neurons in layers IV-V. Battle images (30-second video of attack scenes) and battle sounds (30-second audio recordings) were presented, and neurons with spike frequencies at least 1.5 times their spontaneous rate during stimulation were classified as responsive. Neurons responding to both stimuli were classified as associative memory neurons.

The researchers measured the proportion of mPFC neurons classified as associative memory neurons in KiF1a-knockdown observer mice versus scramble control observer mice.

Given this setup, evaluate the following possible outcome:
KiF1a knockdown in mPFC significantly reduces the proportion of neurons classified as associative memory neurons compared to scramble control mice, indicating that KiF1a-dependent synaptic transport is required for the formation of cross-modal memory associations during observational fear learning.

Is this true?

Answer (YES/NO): YES